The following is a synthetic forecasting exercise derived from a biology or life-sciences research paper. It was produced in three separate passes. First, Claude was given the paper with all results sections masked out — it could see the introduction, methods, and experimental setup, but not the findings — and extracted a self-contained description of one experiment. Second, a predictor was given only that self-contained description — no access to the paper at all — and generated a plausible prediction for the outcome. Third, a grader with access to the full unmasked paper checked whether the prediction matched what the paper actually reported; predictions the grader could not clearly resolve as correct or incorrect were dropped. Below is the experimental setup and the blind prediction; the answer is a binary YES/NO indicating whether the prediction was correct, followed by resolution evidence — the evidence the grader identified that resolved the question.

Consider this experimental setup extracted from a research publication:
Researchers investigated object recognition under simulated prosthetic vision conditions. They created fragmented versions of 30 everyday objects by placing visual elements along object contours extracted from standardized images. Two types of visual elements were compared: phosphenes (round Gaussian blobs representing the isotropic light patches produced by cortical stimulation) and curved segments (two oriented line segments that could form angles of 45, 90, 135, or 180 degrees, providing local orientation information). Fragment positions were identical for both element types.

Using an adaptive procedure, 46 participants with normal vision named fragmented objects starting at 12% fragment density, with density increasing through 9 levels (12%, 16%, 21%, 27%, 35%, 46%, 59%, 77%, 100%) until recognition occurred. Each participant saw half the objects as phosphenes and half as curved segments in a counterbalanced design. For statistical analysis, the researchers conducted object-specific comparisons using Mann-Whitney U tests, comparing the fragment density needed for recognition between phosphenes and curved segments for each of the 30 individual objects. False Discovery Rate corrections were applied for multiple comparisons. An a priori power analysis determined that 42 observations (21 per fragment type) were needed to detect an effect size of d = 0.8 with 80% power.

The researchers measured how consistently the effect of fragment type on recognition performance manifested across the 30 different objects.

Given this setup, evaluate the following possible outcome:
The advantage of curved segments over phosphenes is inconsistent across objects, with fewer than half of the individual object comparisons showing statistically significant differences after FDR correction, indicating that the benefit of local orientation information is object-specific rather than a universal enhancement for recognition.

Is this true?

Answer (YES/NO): NO